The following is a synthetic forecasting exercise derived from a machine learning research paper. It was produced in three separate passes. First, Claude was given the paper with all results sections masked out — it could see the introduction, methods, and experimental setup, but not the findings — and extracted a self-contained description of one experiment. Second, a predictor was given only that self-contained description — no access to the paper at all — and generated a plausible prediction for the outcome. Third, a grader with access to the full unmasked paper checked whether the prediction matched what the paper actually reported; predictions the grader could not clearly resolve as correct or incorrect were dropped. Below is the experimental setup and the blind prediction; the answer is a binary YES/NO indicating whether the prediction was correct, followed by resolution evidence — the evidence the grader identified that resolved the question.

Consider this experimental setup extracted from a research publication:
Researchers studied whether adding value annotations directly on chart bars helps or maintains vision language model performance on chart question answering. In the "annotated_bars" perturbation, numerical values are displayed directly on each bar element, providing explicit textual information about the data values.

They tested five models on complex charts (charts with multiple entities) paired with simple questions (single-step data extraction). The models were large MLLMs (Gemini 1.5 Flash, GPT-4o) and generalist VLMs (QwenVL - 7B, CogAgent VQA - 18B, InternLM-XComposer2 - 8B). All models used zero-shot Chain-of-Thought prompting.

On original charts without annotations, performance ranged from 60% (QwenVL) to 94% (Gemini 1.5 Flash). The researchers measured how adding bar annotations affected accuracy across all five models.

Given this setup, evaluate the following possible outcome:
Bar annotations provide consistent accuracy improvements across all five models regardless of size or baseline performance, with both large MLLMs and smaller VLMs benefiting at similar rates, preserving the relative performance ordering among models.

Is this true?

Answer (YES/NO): NO